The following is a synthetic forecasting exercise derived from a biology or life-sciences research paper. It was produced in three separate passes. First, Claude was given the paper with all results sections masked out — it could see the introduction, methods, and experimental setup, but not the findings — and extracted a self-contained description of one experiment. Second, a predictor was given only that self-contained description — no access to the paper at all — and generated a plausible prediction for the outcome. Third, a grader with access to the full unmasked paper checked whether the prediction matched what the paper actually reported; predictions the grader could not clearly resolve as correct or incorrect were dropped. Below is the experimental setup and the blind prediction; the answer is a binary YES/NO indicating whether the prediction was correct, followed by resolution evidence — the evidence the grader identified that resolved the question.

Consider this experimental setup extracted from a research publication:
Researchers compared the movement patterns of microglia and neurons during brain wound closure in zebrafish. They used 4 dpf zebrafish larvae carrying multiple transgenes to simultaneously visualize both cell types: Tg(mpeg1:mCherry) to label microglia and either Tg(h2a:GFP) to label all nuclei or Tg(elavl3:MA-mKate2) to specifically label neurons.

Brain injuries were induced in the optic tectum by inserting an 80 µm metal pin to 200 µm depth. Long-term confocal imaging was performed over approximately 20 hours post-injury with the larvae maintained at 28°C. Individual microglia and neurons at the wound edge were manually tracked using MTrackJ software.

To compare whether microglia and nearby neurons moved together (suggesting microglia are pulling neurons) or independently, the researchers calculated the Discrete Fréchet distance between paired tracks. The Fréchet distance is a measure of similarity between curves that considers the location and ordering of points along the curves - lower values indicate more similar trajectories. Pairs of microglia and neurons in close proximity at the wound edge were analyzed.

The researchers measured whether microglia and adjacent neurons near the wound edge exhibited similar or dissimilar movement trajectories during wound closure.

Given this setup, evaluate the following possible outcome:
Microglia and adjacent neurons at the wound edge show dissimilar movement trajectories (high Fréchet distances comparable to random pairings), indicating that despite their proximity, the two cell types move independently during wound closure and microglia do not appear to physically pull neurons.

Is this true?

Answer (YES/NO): NO